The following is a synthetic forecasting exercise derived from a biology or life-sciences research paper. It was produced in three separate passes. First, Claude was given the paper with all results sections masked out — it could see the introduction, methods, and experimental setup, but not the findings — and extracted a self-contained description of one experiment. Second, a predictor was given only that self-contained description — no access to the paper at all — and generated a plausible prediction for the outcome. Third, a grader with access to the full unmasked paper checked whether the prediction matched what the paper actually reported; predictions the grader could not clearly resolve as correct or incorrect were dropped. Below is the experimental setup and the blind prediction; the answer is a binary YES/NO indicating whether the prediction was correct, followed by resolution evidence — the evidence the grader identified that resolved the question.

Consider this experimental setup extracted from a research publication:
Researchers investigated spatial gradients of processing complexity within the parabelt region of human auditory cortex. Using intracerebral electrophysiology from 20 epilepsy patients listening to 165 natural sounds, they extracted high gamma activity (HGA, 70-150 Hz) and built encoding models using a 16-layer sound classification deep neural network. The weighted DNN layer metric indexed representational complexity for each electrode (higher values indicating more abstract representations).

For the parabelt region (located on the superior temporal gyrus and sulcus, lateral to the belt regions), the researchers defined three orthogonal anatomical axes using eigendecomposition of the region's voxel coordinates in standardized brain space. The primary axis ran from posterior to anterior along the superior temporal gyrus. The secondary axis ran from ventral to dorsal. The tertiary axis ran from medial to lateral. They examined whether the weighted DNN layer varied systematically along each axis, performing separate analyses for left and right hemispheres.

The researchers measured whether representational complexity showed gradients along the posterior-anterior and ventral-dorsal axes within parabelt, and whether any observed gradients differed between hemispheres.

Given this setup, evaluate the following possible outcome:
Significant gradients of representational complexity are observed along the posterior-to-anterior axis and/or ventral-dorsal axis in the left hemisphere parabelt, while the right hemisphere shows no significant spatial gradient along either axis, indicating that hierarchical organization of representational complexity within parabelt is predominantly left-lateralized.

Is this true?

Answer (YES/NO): NO